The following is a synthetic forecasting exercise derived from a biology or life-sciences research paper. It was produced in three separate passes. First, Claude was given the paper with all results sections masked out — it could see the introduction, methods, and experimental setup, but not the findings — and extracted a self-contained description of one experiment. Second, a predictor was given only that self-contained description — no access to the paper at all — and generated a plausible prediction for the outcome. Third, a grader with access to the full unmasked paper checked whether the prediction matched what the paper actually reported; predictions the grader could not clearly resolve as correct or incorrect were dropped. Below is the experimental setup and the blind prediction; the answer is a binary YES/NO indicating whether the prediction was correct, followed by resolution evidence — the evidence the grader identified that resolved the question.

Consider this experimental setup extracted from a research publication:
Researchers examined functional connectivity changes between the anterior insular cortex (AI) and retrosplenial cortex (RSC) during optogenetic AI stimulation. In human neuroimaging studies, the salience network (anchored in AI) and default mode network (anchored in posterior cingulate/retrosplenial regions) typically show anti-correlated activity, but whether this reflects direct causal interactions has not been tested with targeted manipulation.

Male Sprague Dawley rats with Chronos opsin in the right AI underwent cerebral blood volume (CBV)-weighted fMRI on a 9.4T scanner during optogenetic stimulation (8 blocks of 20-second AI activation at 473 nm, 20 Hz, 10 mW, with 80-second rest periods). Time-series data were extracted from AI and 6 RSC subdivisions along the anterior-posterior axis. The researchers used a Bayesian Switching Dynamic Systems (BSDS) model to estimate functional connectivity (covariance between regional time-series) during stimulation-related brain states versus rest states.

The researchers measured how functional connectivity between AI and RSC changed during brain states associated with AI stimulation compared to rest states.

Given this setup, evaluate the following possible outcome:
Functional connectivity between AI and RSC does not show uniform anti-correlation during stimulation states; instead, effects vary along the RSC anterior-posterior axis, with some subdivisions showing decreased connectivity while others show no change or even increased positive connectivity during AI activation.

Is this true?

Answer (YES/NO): YES